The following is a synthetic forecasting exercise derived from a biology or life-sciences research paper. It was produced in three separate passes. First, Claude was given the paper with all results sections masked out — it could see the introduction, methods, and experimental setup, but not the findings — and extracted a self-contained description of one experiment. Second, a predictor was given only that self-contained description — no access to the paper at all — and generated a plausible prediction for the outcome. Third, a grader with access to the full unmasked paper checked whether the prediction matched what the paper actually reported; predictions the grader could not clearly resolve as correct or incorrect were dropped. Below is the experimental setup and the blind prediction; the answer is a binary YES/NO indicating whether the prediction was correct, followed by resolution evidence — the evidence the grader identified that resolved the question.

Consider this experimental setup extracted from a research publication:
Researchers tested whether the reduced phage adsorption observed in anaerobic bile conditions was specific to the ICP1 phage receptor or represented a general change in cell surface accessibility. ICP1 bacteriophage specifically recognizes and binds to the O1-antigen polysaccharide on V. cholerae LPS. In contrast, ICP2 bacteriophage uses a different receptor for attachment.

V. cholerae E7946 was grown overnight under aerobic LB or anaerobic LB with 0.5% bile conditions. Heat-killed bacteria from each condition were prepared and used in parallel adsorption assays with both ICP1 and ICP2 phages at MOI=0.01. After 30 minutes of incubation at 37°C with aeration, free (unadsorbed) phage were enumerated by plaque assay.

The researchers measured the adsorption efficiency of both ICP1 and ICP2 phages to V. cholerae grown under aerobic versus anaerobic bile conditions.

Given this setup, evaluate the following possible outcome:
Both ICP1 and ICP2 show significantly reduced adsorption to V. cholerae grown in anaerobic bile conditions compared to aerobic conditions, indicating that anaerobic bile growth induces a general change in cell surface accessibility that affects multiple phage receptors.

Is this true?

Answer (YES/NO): NO